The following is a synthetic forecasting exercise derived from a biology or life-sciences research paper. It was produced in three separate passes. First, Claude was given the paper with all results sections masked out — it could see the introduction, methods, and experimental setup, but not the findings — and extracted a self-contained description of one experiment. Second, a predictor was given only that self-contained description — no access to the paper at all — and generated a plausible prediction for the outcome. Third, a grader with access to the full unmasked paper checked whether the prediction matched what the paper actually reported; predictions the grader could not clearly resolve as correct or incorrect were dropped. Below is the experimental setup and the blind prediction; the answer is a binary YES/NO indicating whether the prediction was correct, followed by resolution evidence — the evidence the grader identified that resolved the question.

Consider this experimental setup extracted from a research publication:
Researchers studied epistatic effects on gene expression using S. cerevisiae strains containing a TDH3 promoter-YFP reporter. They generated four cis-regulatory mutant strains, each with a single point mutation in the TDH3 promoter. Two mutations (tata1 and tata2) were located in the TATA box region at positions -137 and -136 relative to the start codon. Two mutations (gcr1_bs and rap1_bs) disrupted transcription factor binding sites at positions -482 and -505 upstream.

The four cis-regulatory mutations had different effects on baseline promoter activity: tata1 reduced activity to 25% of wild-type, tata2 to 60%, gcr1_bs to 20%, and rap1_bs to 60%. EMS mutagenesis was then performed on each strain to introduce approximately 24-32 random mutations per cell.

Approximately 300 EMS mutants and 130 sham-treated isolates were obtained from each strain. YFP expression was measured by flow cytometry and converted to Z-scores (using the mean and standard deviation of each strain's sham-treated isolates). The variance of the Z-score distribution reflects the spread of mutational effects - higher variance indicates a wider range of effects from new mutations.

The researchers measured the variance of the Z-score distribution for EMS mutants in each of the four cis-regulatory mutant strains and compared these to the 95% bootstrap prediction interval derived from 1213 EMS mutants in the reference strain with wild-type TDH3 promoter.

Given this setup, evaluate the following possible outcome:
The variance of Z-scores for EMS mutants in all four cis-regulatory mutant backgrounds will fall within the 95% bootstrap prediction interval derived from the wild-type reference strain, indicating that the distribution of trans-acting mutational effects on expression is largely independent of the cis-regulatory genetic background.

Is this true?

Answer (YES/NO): YES